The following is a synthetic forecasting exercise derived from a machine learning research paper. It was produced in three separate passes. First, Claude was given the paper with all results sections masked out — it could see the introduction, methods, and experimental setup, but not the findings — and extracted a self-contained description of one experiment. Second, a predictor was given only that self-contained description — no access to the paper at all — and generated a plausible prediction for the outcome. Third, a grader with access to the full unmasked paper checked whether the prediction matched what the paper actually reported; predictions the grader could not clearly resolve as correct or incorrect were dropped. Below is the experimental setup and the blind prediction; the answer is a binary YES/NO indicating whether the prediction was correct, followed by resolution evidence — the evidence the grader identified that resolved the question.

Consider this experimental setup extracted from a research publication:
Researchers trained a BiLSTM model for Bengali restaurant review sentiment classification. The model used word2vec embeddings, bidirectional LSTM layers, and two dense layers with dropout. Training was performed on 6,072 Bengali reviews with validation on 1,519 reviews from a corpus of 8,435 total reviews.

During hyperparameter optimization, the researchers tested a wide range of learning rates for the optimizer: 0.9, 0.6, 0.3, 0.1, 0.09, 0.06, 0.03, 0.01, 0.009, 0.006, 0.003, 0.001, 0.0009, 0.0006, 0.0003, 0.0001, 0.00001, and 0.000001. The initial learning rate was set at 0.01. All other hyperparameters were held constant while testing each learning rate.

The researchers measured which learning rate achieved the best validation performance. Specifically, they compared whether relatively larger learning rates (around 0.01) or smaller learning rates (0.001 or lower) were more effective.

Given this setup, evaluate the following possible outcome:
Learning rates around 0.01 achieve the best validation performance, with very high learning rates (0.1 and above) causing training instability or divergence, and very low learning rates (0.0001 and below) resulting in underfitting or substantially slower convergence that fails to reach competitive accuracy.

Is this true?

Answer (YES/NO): NO